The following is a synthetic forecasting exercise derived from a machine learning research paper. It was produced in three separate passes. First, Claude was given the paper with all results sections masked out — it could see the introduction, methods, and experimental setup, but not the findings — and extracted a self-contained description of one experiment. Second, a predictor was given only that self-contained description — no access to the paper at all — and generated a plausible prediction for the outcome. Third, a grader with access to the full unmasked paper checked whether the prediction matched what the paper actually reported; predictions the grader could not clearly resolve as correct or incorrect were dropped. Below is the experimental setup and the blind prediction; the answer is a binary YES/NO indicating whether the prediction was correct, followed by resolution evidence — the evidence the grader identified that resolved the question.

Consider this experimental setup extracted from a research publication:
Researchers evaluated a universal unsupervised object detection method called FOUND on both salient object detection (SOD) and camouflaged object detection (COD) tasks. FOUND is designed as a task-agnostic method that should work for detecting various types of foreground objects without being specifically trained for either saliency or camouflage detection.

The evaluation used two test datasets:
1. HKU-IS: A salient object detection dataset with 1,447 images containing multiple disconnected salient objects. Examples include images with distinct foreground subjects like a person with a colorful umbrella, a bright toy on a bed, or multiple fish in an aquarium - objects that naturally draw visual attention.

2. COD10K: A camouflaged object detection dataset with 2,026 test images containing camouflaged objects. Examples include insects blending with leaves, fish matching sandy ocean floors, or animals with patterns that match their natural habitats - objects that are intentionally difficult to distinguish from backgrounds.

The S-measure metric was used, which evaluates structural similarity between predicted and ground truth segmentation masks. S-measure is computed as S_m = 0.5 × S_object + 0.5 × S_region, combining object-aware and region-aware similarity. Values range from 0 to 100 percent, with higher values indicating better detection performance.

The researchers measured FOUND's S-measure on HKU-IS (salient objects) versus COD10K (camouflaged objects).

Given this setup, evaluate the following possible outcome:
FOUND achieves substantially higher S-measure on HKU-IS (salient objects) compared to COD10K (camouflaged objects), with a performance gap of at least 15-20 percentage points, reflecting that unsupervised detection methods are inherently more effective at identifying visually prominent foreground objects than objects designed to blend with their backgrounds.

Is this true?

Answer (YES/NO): YES